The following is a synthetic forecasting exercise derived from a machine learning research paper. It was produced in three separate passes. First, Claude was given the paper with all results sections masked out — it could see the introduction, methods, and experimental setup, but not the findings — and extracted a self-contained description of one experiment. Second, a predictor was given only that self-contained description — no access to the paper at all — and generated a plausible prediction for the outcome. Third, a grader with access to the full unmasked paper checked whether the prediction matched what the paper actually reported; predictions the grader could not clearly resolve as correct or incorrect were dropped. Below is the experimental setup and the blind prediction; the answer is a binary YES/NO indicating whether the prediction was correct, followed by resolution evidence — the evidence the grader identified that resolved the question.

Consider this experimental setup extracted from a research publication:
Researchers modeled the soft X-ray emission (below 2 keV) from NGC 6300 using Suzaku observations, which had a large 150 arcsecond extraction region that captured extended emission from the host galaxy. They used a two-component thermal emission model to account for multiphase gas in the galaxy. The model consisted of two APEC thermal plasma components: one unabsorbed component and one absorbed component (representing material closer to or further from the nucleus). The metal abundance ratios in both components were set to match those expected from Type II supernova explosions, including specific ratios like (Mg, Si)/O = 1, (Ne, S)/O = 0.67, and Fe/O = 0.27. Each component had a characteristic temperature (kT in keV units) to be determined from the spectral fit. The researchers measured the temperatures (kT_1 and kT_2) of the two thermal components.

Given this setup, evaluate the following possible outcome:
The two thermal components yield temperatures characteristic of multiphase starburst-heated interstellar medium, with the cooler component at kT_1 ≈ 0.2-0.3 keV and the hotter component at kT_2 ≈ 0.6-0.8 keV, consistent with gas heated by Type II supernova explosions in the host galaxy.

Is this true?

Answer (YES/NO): NO